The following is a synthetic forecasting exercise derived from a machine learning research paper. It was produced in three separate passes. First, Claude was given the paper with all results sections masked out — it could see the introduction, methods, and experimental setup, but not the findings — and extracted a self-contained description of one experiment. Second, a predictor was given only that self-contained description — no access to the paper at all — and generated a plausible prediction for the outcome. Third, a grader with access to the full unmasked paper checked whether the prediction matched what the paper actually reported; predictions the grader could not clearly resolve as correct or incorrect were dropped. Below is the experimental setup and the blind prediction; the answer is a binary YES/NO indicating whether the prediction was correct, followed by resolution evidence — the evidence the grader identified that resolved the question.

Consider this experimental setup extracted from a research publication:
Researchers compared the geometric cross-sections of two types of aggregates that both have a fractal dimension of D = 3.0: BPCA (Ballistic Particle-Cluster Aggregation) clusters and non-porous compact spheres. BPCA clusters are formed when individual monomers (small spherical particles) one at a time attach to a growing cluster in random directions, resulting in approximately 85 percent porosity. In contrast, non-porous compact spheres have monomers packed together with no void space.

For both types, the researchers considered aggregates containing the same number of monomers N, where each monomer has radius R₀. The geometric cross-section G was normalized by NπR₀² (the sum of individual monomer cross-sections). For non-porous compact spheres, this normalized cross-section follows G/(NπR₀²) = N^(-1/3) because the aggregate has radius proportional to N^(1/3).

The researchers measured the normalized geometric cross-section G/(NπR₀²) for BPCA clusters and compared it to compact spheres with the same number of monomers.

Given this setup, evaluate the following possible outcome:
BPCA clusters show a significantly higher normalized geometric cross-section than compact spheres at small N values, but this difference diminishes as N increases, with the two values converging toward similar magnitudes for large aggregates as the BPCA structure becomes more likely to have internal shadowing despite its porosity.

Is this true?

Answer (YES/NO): NO